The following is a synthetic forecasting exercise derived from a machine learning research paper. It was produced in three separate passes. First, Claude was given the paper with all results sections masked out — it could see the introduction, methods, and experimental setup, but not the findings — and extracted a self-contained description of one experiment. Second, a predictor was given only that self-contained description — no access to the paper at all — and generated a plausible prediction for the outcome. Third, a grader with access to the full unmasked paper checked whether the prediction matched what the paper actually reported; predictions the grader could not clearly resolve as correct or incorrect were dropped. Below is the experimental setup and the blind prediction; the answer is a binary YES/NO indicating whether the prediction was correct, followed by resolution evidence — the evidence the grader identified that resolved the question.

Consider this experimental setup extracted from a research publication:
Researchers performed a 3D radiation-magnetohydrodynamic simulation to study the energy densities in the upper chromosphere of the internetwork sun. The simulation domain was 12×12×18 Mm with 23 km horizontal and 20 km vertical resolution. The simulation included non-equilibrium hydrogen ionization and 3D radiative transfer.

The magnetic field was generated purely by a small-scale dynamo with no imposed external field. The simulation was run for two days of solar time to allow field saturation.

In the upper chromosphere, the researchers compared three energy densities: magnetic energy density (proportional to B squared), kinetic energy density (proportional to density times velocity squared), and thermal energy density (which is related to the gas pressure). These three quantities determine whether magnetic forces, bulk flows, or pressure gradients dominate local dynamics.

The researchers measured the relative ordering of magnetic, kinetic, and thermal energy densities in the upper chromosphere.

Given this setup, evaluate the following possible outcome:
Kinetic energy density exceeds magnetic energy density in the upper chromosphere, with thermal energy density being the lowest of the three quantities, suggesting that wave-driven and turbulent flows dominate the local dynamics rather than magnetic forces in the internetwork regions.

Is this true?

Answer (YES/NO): NO